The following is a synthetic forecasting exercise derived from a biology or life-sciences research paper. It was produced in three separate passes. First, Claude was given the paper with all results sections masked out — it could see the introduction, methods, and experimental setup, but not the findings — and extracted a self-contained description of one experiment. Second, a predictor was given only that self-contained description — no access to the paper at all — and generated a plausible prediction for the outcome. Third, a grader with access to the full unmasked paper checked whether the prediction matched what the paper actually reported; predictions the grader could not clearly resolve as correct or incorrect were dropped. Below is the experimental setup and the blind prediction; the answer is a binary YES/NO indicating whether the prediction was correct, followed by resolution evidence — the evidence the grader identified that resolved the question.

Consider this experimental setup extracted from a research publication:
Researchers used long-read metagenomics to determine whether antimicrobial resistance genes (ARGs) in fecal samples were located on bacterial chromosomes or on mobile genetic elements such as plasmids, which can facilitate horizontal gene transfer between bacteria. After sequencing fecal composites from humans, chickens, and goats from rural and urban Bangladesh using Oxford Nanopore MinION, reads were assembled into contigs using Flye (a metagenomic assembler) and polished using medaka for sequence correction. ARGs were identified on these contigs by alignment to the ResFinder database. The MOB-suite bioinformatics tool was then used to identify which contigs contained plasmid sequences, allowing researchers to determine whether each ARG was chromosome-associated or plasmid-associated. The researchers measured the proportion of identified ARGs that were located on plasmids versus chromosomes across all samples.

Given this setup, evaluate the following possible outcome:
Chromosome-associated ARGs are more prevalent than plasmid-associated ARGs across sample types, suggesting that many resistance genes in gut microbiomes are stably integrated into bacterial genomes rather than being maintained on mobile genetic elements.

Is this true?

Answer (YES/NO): YES